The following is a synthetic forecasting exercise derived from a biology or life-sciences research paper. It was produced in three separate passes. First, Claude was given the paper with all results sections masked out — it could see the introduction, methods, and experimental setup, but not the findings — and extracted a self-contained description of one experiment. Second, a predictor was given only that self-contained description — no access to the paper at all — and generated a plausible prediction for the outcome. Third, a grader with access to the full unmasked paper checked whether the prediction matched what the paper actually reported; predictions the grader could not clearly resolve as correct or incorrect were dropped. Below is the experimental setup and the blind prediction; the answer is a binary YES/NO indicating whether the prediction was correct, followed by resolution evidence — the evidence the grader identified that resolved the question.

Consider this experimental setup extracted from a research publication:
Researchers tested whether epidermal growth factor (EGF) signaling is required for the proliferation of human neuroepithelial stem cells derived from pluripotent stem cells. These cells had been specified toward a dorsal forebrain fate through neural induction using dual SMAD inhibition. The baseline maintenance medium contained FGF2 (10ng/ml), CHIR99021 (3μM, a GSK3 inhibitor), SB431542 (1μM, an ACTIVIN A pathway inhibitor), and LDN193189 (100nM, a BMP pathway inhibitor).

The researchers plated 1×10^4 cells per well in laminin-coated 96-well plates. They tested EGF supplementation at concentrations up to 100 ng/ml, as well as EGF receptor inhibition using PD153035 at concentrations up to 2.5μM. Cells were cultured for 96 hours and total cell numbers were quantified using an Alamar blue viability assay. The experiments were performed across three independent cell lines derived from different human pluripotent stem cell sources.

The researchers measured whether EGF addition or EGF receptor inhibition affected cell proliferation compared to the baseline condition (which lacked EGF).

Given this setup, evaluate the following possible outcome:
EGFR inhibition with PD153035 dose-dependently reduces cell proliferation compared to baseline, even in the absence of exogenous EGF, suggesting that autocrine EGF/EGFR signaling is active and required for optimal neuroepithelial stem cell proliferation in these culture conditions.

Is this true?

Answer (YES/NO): NO